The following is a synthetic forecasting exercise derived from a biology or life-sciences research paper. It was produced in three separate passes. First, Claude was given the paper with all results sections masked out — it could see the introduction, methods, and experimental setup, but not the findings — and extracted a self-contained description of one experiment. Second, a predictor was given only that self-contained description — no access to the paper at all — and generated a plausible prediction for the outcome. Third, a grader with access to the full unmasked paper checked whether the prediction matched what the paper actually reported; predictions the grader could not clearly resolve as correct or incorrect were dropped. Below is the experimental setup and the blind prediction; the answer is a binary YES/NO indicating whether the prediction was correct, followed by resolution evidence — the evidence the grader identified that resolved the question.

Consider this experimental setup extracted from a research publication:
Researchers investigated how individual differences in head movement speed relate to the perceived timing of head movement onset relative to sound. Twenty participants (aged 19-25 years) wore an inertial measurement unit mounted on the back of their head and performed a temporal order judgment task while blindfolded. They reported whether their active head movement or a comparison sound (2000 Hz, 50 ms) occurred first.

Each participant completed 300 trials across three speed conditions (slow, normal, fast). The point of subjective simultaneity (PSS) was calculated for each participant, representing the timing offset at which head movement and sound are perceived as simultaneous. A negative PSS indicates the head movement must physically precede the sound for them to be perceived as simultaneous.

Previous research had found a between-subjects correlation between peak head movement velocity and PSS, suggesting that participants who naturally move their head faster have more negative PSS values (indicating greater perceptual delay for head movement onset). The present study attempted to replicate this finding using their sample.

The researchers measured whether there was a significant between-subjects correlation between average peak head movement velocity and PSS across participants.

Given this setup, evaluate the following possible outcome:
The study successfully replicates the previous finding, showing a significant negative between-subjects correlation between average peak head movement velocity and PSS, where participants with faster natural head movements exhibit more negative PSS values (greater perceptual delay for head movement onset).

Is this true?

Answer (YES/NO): NO